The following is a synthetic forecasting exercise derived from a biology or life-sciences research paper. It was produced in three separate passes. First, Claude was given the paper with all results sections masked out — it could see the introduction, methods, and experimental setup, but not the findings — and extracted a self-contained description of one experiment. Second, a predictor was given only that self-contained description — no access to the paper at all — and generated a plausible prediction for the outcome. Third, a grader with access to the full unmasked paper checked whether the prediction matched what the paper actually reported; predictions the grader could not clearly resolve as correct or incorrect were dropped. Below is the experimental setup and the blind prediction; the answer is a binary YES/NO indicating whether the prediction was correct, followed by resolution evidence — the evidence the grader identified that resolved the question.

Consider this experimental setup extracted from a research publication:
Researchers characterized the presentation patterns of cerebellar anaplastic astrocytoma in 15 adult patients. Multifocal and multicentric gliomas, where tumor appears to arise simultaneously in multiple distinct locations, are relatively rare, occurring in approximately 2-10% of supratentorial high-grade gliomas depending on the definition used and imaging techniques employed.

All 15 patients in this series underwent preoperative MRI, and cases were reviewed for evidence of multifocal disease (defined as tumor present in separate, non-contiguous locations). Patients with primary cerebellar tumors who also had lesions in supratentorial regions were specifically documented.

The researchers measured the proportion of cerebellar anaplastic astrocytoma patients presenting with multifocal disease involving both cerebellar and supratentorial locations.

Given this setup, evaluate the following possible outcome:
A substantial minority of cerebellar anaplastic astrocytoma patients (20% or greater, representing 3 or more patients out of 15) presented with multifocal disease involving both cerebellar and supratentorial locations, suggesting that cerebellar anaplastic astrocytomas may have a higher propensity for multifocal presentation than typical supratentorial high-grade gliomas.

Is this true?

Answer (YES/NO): NO